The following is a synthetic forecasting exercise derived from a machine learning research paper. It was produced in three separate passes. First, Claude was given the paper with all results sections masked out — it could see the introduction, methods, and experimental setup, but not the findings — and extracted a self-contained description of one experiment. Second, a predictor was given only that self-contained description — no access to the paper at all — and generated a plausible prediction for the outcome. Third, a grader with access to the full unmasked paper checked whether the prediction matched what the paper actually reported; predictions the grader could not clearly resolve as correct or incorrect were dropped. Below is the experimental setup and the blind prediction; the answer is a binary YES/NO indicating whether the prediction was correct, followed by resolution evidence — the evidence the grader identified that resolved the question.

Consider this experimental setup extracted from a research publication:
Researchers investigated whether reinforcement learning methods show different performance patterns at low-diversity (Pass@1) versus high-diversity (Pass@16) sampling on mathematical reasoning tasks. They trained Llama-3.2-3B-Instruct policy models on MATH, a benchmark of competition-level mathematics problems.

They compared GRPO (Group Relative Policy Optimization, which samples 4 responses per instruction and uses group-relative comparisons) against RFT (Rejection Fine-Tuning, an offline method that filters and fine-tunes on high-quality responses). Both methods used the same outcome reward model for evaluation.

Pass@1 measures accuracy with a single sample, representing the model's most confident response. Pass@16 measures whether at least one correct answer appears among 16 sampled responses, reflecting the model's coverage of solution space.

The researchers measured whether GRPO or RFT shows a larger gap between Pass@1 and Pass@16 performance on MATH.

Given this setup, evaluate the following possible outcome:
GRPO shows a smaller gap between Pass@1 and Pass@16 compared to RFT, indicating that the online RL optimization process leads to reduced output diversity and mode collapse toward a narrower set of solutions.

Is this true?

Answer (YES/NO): YES